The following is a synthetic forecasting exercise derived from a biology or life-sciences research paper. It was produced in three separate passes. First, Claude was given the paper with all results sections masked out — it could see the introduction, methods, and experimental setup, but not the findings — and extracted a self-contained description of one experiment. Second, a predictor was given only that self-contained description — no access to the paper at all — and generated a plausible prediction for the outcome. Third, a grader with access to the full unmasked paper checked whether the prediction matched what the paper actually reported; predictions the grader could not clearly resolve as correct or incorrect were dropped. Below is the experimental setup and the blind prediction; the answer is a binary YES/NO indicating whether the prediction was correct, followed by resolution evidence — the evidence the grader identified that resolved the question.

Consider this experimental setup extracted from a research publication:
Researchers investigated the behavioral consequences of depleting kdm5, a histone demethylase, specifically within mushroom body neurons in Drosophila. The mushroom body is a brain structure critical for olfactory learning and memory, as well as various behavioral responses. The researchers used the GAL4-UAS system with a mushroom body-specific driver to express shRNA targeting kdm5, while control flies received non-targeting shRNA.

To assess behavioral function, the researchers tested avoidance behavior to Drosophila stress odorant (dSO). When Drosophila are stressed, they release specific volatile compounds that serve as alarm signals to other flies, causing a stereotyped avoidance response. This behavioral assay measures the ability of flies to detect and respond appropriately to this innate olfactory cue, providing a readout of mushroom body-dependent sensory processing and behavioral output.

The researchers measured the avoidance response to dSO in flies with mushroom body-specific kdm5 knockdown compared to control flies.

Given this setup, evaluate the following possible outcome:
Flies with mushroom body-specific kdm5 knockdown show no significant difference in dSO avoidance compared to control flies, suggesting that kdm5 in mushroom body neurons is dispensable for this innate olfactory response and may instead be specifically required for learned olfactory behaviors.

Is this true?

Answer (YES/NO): NO